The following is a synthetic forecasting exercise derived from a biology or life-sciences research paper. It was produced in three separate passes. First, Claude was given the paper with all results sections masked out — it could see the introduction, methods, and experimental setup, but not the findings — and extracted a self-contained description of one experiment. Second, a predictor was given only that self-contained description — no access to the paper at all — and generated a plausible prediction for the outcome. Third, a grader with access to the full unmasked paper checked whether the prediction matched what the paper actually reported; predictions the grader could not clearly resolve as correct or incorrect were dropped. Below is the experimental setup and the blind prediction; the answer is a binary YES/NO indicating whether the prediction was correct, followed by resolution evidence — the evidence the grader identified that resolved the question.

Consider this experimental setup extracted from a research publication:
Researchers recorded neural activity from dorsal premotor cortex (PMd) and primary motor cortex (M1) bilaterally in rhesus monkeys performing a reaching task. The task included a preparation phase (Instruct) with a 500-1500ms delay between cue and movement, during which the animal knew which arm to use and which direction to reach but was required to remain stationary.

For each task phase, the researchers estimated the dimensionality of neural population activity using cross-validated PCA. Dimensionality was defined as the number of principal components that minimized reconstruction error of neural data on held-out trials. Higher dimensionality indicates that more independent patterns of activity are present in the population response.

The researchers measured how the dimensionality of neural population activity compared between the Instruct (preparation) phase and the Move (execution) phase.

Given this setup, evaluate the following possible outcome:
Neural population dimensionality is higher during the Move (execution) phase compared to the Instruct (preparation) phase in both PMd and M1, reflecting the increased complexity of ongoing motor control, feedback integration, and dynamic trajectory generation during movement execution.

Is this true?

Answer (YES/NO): NO